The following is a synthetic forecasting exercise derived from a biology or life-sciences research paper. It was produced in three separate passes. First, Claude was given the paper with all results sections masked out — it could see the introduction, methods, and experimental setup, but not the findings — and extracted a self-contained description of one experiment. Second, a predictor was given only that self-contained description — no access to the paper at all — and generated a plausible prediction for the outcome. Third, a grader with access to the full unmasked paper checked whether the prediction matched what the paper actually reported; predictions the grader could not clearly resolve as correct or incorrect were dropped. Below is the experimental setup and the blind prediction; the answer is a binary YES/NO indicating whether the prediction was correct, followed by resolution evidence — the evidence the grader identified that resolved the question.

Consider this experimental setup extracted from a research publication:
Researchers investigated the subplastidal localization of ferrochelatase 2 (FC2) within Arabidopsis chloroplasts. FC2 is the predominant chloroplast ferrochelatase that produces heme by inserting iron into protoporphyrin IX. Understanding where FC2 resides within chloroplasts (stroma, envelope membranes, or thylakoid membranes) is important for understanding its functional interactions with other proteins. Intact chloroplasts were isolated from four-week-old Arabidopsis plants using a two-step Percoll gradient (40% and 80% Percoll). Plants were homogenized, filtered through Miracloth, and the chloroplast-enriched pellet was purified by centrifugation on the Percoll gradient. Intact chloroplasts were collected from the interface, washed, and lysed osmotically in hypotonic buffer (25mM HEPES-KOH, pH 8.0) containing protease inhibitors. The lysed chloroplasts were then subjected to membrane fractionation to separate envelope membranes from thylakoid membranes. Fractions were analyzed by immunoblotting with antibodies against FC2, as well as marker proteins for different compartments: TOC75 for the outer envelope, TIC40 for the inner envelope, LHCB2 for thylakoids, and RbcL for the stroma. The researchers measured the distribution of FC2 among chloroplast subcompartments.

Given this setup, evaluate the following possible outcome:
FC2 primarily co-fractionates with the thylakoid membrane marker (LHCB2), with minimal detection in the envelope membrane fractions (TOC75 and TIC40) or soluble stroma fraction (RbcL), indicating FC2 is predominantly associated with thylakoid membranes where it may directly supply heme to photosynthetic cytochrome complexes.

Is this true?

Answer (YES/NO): YES